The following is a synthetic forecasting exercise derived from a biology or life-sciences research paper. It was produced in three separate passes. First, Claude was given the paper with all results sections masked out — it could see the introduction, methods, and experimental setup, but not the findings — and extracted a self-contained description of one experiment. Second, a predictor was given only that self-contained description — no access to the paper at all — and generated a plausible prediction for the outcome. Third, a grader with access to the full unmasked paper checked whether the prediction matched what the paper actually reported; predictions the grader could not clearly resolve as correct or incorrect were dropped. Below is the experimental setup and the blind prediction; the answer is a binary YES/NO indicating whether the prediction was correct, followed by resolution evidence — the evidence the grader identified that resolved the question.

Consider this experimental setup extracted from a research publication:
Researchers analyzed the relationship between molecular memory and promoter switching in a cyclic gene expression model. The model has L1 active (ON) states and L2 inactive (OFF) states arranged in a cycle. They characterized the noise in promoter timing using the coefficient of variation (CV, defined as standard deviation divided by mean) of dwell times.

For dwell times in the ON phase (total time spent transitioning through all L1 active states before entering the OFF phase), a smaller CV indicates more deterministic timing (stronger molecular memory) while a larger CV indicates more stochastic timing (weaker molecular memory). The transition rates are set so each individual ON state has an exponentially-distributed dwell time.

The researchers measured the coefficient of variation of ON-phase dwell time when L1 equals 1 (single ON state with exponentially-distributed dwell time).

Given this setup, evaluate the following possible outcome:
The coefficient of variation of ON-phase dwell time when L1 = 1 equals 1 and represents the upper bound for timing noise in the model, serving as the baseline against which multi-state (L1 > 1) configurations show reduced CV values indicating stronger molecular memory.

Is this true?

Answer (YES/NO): YES